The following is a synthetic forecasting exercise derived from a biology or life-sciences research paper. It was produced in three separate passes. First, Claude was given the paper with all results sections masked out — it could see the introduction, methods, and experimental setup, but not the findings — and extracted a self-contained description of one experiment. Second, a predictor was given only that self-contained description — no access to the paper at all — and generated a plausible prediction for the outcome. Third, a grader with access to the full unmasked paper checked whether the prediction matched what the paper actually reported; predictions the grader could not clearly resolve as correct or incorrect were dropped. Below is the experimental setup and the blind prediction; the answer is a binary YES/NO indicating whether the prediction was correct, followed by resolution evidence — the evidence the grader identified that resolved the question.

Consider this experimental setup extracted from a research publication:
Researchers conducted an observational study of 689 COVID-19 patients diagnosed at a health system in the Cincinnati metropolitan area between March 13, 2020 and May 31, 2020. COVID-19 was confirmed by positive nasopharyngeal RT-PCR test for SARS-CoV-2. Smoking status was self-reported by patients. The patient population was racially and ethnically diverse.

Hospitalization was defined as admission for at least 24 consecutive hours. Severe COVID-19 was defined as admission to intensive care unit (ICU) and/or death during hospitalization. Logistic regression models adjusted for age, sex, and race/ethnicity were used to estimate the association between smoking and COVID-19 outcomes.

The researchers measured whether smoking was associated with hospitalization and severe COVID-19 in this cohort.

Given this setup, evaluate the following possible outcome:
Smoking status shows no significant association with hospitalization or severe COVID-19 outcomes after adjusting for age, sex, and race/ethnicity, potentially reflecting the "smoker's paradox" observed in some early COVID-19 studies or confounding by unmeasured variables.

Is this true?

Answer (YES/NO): NO